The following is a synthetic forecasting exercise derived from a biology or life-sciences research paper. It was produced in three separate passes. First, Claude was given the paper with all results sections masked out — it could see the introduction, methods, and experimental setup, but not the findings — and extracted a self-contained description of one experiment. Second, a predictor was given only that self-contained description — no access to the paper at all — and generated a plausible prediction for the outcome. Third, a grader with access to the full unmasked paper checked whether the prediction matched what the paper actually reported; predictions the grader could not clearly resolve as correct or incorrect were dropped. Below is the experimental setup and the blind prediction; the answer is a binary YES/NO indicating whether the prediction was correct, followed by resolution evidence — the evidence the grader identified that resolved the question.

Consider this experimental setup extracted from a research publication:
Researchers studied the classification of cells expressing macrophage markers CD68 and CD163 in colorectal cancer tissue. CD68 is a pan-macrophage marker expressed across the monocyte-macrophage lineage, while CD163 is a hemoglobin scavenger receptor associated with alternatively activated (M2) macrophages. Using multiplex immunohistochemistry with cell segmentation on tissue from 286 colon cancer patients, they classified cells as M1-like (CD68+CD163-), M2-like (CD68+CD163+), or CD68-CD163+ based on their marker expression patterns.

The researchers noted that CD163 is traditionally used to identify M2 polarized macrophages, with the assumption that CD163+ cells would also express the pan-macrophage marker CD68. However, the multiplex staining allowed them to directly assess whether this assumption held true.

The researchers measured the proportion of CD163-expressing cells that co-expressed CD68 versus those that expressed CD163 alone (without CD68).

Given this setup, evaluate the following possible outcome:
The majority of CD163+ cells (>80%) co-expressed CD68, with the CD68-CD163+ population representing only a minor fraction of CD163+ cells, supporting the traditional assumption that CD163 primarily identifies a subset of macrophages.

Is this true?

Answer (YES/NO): NO